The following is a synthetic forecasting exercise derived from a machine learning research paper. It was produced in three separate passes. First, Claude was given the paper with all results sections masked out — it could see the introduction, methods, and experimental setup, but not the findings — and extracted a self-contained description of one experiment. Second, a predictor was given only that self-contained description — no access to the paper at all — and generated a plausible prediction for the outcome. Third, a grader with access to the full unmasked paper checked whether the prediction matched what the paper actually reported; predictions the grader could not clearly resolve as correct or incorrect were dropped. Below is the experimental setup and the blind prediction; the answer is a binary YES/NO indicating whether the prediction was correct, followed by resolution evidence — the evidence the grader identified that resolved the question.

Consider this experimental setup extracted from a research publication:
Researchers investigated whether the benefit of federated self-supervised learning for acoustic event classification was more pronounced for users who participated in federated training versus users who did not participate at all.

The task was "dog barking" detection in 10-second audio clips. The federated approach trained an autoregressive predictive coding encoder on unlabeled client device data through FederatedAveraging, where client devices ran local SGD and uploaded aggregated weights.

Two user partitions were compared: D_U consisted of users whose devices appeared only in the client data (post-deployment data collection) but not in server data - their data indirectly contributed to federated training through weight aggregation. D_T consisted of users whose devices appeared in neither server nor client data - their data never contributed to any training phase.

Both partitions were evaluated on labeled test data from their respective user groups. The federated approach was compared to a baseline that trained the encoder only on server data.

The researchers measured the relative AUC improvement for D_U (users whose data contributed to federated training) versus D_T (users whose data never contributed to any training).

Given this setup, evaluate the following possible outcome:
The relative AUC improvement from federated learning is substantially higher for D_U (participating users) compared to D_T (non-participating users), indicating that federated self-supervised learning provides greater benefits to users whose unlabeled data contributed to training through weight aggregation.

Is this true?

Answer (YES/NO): NO